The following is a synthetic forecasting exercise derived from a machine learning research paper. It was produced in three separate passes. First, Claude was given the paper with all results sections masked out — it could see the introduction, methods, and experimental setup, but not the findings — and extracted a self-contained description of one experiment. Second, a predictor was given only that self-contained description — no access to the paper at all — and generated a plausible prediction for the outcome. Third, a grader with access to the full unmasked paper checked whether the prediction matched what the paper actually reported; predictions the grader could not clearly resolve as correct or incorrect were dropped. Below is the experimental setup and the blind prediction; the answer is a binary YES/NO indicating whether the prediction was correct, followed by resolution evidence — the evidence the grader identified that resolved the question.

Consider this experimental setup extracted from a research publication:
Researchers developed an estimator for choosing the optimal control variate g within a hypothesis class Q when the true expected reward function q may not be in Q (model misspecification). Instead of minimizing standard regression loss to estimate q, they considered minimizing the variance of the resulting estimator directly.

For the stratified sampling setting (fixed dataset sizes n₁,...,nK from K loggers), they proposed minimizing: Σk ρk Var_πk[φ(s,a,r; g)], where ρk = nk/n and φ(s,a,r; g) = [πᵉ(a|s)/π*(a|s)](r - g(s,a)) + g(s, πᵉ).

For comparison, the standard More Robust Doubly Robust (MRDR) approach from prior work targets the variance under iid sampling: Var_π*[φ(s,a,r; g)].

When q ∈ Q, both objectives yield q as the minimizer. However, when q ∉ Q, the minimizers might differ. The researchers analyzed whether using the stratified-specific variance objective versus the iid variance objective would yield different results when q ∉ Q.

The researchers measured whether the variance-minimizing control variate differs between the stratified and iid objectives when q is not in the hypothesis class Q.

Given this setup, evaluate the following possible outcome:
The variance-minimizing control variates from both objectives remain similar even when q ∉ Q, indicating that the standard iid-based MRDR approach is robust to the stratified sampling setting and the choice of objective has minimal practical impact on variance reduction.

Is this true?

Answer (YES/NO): NO